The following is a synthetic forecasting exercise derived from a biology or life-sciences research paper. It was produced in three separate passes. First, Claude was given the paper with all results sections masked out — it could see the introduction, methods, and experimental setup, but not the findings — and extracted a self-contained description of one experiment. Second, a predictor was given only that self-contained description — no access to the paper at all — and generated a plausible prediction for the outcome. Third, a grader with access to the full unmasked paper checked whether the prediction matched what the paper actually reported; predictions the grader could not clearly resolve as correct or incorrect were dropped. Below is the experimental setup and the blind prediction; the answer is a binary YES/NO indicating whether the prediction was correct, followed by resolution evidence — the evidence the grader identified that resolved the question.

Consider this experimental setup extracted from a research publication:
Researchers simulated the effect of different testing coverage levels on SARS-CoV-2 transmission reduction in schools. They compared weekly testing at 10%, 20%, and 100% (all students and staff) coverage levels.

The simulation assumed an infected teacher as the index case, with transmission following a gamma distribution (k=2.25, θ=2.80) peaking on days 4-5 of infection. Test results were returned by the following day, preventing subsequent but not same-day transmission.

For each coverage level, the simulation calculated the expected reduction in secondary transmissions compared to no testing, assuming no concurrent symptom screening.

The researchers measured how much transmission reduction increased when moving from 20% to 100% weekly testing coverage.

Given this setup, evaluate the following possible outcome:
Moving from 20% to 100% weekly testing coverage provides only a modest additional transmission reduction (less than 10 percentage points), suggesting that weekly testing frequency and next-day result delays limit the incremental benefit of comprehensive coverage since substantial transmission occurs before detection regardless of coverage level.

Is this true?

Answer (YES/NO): NO